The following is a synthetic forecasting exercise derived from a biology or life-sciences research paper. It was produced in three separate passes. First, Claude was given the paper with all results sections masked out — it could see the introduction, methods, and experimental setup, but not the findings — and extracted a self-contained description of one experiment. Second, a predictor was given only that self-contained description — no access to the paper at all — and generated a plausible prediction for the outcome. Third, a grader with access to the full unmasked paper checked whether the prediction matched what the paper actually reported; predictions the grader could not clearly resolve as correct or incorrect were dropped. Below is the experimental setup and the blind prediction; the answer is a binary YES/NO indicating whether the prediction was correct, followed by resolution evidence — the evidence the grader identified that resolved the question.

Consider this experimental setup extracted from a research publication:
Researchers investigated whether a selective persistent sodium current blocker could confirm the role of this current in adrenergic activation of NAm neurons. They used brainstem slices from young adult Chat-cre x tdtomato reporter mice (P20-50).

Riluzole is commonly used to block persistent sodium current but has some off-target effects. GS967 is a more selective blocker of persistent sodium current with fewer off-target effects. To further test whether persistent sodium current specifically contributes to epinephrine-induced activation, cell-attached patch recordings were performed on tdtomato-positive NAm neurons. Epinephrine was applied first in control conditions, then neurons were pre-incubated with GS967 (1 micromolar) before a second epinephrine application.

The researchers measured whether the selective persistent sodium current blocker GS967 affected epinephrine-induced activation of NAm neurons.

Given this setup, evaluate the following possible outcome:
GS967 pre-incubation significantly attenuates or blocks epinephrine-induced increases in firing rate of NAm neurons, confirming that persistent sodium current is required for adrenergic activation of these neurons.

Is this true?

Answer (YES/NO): YES